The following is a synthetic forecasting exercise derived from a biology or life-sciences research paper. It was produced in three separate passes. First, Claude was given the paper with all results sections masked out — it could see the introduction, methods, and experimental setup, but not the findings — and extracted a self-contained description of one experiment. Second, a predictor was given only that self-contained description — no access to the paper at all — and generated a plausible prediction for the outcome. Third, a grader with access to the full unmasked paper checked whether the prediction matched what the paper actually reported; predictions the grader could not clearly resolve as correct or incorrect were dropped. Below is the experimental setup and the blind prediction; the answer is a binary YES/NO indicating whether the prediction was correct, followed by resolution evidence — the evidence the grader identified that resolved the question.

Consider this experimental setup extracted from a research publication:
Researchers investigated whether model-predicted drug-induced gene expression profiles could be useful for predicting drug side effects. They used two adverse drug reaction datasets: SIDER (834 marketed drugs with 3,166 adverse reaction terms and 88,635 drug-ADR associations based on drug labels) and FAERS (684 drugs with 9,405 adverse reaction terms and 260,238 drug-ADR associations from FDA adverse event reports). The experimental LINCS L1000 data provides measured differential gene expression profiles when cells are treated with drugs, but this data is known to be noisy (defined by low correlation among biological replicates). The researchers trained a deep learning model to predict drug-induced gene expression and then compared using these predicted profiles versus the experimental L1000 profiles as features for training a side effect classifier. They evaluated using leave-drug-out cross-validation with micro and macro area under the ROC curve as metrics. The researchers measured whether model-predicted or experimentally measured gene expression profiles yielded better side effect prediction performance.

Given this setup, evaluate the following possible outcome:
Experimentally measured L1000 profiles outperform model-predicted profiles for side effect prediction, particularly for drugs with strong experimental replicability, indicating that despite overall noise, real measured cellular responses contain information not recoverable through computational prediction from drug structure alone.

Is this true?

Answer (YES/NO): NO